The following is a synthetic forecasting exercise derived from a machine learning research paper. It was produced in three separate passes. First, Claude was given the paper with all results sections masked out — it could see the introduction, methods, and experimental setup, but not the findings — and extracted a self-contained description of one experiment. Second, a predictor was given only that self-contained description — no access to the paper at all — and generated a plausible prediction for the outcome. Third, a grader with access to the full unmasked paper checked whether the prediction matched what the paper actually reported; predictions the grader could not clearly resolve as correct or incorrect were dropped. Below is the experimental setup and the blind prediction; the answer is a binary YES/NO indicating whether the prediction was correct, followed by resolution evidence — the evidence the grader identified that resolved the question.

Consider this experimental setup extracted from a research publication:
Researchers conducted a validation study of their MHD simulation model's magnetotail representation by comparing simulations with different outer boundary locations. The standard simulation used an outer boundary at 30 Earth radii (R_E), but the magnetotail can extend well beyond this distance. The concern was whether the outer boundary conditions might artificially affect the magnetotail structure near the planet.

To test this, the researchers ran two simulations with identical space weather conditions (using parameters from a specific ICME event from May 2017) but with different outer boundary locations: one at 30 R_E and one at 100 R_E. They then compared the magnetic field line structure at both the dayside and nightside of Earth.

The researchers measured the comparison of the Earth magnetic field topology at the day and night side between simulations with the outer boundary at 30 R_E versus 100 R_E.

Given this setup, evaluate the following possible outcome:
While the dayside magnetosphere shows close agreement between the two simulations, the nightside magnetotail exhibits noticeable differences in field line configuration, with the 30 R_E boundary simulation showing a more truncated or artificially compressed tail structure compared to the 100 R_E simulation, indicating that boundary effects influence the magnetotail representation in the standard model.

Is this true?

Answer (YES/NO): NO